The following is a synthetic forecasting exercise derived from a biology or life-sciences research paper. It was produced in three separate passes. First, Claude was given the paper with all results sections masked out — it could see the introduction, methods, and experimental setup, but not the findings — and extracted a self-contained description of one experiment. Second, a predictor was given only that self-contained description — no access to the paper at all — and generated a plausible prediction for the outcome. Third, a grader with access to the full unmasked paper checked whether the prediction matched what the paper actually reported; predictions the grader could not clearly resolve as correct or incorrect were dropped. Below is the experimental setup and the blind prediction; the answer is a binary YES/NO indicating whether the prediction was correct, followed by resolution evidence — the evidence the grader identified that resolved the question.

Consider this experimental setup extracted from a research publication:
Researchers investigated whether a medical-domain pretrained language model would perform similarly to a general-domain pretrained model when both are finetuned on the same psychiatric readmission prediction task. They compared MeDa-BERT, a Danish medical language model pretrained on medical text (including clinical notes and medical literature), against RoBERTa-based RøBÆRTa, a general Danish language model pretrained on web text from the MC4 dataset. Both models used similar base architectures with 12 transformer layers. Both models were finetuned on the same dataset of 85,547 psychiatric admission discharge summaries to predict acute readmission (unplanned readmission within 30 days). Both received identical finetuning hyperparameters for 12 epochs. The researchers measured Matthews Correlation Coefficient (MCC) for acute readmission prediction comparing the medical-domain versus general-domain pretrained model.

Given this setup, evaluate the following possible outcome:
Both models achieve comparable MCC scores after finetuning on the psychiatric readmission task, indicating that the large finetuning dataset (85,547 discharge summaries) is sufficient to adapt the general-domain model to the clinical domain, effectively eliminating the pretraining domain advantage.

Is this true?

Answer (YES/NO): NO